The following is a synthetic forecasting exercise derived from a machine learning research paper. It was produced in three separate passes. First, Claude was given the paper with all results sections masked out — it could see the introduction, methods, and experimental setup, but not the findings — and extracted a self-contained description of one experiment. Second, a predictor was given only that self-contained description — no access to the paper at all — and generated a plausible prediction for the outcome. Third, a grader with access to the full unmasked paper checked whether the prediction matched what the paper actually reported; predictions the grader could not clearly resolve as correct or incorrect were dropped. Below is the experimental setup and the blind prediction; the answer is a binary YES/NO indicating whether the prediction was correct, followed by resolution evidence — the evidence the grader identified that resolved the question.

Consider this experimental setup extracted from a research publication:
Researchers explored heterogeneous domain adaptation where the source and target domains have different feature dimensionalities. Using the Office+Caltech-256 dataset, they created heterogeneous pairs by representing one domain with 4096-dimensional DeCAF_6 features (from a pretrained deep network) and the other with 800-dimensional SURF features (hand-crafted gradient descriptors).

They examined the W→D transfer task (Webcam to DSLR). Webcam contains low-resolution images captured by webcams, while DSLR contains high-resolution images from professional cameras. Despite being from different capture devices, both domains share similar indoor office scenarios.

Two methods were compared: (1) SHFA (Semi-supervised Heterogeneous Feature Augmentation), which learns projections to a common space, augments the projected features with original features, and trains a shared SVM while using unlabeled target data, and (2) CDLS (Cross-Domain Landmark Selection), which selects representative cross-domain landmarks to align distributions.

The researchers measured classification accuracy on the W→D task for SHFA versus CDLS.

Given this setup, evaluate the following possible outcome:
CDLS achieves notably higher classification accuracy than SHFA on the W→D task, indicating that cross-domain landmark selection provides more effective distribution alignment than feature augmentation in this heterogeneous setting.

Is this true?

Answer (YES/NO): NO